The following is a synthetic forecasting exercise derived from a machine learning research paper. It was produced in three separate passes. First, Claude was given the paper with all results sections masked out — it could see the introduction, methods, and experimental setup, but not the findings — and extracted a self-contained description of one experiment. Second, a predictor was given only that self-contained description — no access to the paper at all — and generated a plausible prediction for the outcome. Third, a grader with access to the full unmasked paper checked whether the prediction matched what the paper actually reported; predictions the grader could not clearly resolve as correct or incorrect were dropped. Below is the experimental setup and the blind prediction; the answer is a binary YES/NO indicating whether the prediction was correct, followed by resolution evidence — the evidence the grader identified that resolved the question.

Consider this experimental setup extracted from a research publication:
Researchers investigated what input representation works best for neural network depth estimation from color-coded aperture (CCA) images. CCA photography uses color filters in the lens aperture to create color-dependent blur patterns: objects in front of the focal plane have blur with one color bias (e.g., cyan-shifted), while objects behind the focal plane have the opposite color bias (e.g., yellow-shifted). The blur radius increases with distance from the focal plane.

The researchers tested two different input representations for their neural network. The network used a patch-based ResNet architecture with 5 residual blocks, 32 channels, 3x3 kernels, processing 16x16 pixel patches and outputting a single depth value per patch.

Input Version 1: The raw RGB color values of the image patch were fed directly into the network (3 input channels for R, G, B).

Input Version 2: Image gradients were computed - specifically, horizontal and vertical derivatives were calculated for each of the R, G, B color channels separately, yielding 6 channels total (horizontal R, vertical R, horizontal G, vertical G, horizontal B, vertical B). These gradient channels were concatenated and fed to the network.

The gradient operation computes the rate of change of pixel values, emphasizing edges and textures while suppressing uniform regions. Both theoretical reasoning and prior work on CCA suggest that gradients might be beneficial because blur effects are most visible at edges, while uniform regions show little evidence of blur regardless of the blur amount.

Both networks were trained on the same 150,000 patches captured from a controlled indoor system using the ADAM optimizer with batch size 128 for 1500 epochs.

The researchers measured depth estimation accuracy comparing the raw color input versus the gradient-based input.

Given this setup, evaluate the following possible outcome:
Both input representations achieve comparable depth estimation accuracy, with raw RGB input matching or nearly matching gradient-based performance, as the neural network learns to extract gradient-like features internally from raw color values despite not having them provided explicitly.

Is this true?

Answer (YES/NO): NO